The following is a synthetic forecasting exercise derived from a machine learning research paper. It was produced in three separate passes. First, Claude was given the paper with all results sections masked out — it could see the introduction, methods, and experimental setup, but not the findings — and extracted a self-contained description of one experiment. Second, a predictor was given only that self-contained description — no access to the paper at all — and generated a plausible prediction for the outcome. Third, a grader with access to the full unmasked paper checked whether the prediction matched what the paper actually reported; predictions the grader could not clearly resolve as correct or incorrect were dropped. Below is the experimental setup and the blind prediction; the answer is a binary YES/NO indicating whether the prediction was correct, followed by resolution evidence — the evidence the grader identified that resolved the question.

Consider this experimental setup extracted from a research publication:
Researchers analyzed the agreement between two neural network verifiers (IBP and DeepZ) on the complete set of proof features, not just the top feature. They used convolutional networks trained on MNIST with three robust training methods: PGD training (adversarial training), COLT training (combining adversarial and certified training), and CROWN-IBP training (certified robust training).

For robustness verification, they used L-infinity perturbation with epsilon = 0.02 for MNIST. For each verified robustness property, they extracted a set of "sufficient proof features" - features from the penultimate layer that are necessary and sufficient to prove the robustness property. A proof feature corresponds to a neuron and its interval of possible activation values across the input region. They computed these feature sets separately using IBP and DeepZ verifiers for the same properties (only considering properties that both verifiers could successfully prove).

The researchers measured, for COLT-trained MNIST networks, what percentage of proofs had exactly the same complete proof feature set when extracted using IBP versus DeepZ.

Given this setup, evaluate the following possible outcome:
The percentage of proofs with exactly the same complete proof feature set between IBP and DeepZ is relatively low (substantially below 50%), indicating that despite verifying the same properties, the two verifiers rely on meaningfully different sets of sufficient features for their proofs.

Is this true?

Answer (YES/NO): NO